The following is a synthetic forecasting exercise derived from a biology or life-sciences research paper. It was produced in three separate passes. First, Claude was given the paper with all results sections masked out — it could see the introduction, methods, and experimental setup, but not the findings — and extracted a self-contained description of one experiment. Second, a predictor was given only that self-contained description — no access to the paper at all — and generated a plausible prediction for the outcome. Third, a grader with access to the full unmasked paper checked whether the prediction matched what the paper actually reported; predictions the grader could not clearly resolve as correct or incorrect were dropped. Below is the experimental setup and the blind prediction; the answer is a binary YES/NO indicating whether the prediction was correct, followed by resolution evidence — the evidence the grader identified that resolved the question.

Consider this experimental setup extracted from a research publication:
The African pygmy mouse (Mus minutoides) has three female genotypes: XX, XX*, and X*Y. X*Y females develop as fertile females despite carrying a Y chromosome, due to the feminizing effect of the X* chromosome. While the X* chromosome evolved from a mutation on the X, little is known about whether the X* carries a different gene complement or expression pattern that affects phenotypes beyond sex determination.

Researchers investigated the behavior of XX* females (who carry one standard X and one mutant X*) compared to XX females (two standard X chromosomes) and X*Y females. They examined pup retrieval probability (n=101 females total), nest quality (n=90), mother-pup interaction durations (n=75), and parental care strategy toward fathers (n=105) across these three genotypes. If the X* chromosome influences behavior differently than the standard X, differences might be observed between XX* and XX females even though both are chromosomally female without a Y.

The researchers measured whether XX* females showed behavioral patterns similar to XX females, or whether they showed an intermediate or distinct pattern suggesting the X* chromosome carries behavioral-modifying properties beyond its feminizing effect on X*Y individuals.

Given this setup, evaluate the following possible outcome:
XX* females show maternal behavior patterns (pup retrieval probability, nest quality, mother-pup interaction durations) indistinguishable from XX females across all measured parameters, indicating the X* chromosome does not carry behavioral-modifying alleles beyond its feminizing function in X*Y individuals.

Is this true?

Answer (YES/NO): YES